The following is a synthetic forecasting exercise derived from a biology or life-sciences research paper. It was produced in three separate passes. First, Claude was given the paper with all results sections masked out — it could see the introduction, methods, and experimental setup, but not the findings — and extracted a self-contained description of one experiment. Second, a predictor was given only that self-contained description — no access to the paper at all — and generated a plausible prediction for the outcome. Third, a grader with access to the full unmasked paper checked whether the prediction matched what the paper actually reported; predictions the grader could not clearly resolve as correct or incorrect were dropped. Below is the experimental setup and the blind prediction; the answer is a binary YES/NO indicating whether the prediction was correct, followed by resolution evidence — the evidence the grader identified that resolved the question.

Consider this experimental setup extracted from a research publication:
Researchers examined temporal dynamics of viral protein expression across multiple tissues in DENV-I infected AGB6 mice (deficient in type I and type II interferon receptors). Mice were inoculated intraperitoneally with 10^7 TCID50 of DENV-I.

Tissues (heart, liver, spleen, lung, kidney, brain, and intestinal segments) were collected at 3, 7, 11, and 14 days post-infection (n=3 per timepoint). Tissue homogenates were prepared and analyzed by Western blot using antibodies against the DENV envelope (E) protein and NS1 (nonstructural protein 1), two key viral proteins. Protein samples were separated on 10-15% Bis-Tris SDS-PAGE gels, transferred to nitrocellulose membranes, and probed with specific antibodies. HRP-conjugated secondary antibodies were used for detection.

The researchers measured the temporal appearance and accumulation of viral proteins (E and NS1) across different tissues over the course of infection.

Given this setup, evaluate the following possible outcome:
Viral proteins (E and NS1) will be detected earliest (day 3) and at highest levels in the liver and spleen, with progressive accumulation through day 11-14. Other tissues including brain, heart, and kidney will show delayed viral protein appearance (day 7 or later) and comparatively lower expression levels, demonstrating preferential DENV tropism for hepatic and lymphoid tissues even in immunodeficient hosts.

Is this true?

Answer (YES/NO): NO